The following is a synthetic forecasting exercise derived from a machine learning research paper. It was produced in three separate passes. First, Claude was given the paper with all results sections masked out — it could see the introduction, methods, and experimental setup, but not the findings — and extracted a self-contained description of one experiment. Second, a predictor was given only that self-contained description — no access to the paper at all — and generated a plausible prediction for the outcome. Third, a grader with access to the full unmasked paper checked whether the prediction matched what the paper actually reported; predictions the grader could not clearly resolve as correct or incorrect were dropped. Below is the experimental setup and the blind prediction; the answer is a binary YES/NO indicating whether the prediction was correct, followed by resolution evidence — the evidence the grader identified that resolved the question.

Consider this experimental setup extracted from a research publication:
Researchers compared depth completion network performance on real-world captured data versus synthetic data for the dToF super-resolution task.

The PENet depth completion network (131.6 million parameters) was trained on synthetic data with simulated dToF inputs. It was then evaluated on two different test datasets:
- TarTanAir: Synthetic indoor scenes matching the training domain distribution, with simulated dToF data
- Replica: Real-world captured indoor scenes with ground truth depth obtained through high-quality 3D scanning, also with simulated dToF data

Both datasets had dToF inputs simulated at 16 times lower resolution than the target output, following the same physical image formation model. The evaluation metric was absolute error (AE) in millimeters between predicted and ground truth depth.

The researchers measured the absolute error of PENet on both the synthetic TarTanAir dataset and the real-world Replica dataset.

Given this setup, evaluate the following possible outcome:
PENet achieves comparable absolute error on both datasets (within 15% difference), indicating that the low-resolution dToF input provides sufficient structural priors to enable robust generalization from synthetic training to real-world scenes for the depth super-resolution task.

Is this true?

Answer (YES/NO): NO